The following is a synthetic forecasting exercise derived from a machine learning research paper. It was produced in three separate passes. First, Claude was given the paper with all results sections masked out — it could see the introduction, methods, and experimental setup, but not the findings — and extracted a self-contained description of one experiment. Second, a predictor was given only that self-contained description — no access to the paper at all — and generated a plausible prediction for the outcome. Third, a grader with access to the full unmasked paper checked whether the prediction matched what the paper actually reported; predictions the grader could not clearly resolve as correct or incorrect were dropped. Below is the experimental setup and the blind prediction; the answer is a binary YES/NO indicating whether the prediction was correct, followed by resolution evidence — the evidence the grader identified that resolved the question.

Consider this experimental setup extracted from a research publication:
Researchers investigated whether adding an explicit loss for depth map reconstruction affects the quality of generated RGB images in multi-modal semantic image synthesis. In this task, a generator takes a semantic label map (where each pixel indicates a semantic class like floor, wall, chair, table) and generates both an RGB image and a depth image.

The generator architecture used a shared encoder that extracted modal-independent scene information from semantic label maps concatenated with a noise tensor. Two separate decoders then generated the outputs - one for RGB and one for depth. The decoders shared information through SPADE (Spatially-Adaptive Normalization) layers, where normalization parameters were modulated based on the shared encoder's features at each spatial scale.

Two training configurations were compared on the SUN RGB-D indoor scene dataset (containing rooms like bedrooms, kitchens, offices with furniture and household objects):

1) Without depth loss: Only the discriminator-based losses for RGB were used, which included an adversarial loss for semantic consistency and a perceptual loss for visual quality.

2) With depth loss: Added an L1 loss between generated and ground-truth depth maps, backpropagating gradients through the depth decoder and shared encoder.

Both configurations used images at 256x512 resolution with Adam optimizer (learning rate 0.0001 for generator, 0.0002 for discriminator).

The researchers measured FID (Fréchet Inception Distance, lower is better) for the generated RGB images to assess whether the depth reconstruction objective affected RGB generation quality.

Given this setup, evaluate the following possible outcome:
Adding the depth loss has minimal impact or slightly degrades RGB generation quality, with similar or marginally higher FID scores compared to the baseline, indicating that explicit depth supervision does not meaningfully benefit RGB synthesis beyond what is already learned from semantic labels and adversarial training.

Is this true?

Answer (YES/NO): NO